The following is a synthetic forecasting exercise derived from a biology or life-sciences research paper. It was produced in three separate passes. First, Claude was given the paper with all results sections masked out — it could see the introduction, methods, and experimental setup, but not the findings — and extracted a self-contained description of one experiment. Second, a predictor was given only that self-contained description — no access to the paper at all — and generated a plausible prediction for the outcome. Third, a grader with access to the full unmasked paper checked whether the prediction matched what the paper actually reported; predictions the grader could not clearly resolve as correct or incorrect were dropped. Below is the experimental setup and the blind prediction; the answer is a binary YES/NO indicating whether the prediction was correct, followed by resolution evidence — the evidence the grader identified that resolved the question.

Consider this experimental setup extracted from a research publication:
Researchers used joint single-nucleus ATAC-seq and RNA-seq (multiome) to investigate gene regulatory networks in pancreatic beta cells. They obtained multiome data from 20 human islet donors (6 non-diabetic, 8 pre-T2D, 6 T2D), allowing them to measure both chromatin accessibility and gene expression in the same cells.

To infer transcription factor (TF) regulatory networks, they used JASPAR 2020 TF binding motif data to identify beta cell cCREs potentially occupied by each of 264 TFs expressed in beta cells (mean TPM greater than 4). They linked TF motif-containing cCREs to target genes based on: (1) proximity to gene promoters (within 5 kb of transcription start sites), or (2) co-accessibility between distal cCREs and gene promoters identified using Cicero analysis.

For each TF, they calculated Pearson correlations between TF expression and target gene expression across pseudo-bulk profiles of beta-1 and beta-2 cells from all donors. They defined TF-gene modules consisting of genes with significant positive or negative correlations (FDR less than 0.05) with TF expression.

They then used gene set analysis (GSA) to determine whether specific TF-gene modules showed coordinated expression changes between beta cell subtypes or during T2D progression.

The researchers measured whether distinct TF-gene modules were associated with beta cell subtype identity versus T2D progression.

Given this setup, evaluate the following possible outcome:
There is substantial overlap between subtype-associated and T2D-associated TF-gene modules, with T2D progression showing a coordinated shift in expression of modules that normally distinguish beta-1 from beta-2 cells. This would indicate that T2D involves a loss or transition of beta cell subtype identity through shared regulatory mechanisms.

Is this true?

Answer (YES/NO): NO